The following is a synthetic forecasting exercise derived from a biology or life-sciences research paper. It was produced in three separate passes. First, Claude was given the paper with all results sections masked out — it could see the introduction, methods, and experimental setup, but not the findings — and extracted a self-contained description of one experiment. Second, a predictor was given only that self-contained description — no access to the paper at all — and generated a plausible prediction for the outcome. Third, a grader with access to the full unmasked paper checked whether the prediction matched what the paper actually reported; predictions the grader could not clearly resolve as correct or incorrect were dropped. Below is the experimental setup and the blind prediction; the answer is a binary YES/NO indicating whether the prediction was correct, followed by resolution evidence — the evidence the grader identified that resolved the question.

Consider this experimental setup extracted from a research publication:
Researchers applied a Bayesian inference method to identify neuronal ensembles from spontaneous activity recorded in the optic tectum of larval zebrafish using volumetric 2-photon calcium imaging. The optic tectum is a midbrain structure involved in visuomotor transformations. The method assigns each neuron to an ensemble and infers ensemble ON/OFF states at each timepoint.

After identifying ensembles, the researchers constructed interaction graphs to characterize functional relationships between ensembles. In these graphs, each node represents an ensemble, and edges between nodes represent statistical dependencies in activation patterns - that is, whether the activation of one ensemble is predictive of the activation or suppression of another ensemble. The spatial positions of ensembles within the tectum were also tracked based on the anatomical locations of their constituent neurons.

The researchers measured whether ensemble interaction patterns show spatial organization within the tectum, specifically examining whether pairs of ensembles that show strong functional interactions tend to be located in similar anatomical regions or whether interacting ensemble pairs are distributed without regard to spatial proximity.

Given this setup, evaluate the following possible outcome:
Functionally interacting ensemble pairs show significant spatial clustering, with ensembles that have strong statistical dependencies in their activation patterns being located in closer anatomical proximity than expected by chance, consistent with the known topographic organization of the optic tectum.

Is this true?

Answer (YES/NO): YES